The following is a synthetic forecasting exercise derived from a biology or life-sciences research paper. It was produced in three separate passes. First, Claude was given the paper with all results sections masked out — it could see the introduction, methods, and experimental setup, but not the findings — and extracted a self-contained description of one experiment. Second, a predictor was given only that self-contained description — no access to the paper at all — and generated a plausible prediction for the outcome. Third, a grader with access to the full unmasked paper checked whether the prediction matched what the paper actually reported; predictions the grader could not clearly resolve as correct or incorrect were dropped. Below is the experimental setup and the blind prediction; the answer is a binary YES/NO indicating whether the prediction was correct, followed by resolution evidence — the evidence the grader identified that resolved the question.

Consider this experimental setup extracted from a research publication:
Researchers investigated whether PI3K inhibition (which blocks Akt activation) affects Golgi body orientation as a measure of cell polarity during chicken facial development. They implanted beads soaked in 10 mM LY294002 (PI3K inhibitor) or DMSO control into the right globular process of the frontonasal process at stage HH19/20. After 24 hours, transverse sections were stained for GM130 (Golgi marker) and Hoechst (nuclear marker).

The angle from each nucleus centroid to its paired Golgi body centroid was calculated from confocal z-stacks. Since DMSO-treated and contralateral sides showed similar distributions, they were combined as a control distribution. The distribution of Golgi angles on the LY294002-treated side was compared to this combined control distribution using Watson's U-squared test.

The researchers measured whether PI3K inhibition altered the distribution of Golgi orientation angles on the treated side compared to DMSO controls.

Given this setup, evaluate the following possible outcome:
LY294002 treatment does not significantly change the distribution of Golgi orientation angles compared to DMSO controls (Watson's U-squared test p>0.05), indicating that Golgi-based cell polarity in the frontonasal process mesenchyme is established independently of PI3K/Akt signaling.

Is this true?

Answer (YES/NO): NO